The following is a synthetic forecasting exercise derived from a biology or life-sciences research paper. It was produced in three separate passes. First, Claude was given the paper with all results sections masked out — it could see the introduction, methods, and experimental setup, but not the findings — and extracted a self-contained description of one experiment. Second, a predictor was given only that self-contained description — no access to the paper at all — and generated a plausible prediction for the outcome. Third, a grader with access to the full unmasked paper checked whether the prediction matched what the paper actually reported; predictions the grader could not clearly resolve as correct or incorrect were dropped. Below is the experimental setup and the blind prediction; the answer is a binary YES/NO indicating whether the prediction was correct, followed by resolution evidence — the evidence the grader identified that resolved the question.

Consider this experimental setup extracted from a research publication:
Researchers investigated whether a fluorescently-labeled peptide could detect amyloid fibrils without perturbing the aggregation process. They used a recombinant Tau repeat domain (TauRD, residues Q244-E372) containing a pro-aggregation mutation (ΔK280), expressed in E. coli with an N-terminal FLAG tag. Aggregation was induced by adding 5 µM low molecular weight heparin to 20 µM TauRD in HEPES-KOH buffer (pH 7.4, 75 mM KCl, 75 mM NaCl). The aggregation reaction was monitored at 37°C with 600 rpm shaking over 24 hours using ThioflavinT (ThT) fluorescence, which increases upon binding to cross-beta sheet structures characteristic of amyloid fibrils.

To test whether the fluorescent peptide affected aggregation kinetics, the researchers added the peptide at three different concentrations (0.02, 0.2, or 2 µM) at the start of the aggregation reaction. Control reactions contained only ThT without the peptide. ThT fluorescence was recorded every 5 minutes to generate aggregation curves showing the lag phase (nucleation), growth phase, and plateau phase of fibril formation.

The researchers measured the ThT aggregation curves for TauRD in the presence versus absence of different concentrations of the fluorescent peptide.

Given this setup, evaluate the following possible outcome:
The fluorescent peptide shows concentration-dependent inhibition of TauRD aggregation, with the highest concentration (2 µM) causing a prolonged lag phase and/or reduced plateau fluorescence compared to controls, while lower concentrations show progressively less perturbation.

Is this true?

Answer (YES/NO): YES